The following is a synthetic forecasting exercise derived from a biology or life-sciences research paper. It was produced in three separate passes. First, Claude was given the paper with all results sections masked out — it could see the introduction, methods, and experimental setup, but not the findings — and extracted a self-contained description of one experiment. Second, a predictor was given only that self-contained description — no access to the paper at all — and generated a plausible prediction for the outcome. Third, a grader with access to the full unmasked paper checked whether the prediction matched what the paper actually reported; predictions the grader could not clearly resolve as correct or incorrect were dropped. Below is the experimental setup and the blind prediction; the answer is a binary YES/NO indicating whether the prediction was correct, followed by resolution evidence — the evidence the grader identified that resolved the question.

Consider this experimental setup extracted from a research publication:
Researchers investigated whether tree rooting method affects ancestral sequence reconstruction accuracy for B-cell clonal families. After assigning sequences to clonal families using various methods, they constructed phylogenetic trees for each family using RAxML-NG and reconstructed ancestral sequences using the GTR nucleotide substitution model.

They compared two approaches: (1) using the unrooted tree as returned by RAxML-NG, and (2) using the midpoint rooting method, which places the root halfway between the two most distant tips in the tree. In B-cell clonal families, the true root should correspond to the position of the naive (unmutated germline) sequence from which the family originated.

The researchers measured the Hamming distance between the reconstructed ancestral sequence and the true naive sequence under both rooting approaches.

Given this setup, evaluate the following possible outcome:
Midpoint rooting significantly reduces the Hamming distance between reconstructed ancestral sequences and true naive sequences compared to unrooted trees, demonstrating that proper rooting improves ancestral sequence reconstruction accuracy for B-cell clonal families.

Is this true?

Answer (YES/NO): YES